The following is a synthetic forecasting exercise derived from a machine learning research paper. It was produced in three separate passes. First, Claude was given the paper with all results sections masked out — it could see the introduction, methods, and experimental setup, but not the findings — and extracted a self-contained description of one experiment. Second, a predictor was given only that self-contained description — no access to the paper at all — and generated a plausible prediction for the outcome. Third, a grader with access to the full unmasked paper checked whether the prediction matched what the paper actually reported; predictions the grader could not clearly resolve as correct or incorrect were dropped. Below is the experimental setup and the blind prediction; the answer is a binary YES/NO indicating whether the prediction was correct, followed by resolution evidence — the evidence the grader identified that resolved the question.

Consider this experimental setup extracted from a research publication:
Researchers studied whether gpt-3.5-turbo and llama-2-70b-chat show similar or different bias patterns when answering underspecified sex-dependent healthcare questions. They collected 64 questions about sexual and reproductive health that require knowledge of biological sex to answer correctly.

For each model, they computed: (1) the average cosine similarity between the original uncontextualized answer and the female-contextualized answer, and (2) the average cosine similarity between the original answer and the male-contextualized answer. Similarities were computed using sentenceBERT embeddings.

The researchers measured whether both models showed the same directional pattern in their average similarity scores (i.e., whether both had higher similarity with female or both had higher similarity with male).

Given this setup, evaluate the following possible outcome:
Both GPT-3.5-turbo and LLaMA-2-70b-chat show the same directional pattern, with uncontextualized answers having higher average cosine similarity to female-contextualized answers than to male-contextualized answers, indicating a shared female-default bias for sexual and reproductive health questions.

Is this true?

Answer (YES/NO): YES